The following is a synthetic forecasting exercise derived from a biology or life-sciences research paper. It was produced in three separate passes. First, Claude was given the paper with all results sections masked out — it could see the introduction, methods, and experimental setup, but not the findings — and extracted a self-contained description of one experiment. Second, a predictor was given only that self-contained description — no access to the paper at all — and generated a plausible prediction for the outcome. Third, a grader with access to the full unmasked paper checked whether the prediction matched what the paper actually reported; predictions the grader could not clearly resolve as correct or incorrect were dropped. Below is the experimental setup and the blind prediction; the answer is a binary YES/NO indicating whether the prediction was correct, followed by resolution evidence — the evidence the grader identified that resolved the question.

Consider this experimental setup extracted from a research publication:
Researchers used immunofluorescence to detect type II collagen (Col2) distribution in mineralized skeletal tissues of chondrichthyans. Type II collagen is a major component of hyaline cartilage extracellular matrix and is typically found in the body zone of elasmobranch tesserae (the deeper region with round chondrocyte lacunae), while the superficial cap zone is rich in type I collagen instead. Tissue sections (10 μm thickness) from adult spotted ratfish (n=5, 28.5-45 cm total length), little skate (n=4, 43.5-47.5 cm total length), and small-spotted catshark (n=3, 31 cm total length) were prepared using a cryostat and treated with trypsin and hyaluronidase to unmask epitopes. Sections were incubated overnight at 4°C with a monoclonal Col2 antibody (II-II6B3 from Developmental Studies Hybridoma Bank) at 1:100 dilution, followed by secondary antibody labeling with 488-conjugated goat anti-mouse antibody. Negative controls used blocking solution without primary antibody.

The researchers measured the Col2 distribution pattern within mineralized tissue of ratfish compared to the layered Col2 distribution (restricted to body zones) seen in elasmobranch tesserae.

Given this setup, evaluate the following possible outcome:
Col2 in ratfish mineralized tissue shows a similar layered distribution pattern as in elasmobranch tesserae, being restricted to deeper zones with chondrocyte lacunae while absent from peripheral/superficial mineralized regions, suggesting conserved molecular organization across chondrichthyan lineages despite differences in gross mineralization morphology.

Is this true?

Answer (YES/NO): NO